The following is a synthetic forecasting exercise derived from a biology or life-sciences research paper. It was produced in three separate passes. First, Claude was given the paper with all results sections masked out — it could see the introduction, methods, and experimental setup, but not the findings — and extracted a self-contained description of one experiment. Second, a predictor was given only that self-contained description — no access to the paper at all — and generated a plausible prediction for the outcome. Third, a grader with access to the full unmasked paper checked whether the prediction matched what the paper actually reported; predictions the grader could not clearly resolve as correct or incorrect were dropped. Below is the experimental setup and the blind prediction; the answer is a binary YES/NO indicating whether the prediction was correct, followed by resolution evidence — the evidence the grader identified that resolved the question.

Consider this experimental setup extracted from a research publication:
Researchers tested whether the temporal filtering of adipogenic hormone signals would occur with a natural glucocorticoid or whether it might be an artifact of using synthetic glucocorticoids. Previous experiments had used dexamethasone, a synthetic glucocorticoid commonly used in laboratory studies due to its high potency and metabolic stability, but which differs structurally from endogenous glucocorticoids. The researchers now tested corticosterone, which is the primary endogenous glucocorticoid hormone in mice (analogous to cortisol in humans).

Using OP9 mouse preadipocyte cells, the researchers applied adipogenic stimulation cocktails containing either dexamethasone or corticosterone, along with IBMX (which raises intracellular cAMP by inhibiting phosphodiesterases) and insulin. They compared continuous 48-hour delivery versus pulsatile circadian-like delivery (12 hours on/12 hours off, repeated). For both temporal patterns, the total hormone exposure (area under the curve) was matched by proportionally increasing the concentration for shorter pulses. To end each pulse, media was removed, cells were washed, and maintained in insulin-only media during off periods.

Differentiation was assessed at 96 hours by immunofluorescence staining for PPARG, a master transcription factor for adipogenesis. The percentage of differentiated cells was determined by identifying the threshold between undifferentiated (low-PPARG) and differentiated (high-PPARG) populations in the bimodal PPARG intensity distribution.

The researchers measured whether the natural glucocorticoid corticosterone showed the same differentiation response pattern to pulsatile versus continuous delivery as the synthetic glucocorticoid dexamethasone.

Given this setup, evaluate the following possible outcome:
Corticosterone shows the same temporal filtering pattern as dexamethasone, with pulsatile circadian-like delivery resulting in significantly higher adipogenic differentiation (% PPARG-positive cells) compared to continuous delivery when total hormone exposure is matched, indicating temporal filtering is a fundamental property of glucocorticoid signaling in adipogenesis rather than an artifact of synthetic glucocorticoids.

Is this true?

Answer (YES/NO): NO